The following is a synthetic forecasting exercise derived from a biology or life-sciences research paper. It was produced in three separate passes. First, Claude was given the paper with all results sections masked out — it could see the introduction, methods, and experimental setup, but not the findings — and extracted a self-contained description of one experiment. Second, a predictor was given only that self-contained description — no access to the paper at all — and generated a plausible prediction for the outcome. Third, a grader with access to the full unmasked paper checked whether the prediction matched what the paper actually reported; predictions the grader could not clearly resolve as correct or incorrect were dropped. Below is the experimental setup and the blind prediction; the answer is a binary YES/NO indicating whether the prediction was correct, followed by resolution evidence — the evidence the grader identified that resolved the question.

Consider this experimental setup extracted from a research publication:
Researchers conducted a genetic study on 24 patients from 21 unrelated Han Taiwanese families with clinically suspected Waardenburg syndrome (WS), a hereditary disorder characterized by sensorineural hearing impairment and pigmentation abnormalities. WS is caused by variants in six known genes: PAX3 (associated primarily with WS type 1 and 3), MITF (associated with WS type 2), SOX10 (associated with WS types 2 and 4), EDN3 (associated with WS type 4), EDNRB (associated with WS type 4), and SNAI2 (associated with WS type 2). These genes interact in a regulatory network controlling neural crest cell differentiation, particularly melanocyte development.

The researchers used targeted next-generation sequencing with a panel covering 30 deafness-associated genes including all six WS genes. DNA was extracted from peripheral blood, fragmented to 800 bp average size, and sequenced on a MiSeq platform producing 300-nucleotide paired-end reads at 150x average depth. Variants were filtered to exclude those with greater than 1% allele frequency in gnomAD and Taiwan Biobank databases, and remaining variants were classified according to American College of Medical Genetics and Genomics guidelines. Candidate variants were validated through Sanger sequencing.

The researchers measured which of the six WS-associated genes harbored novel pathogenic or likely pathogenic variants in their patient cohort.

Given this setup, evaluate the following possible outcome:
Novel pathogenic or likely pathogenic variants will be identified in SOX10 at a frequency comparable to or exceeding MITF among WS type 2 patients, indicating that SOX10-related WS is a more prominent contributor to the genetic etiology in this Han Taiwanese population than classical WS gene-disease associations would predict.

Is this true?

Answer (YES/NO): YES